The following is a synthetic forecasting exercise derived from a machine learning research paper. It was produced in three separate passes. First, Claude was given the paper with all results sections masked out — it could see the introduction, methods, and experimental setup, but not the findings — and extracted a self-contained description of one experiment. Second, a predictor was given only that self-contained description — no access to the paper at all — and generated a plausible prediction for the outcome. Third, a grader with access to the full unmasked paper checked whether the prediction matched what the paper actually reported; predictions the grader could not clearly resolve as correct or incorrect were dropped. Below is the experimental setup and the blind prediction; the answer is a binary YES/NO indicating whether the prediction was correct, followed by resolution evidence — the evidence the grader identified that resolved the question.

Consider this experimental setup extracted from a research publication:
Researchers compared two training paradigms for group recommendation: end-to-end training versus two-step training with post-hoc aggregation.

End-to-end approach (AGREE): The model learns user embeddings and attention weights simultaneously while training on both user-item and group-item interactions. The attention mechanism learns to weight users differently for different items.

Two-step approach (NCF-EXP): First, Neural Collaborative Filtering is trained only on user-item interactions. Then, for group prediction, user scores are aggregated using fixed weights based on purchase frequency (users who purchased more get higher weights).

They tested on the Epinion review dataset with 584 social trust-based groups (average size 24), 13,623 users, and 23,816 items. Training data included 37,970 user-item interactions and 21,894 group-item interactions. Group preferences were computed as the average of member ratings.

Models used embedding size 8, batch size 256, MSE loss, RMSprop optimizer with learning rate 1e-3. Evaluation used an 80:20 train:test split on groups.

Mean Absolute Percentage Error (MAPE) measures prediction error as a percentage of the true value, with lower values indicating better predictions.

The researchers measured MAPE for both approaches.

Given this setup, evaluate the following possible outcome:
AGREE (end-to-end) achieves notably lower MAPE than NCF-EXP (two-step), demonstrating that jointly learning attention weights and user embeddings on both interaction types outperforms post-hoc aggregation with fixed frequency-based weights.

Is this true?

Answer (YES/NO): YES